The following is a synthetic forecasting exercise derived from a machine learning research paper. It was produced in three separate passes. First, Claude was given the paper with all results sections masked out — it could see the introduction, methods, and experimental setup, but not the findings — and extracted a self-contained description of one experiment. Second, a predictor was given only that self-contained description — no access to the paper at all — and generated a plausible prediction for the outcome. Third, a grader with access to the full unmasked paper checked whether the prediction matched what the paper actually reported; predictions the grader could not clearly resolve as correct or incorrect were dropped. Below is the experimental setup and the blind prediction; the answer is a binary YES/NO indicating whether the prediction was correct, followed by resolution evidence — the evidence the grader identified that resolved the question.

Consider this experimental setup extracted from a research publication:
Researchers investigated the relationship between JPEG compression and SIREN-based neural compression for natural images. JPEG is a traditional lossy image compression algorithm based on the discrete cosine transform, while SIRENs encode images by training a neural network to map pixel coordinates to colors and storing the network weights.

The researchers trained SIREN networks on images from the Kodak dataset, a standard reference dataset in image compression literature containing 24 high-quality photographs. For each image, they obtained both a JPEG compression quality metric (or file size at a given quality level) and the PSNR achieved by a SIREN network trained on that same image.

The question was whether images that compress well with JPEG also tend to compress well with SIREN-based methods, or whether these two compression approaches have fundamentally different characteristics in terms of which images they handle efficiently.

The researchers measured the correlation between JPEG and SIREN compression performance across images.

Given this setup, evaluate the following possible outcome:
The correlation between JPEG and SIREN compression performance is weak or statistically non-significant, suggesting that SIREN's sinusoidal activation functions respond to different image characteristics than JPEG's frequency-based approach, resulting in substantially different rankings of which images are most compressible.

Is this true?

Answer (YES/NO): NO